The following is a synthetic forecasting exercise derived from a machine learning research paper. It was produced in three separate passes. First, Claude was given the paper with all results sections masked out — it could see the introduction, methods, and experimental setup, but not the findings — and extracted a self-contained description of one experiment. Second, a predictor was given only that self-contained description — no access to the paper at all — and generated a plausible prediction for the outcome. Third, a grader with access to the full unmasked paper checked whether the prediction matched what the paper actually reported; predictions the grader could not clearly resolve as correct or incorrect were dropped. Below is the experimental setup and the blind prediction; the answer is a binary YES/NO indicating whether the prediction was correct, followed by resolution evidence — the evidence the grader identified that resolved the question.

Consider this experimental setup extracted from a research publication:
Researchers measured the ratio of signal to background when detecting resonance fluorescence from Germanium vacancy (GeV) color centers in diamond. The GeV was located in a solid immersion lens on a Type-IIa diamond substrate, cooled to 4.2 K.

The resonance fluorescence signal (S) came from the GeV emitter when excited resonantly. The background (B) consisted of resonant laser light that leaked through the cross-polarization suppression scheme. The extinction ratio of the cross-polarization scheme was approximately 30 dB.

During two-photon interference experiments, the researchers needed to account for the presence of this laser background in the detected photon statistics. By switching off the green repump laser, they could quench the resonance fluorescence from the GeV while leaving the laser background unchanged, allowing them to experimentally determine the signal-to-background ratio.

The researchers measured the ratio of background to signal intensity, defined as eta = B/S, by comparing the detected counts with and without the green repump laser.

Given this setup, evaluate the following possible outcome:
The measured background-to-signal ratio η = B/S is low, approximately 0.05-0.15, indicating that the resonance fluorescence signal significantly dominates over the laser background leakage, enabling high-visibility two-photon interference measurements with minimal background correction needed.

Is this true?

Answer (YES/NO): NO